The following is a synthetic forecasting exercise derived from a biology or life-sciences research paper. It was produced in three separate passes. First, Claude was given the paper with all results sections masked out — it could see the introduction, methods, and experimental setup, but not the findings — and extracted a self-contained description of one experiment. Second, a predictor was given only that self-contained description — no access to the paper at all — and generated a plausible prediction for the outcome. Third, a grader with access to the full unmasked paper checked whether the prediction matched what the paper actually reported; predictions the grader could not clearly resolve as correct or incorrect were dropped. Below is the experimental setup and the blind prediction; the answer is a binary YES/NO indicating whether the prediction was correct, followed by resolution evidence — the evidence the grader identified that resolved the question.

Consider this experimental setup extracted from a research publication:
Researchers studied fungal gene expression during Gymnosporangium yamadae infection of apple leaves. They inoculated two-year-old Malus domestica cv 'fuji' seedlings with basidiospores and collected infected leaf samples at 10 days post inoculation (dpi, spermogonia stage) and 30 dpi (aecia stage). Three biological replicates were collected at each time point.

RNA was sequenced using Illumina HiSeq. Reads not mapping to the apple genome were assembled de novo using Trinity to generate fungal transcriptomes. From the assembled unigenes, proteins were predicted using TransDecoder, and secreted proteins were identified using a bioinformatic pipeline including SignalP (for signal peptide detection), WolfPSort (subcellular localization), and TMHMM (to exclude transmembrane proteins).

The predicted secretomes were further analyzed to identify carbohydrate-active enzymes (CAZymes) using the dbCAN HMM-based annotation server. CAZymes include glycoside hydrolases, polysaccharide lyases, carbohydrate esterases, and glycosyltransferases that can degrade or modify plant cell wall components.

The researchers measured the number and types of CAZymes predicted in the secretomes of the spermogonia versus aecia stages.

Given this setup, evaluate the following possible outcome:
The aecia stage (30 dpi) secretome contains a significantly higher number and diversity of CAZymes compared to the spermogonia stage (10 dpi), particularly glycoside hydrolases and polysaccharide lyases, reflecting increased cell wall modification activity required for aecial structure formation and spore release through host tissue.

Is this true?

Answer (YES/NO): NO